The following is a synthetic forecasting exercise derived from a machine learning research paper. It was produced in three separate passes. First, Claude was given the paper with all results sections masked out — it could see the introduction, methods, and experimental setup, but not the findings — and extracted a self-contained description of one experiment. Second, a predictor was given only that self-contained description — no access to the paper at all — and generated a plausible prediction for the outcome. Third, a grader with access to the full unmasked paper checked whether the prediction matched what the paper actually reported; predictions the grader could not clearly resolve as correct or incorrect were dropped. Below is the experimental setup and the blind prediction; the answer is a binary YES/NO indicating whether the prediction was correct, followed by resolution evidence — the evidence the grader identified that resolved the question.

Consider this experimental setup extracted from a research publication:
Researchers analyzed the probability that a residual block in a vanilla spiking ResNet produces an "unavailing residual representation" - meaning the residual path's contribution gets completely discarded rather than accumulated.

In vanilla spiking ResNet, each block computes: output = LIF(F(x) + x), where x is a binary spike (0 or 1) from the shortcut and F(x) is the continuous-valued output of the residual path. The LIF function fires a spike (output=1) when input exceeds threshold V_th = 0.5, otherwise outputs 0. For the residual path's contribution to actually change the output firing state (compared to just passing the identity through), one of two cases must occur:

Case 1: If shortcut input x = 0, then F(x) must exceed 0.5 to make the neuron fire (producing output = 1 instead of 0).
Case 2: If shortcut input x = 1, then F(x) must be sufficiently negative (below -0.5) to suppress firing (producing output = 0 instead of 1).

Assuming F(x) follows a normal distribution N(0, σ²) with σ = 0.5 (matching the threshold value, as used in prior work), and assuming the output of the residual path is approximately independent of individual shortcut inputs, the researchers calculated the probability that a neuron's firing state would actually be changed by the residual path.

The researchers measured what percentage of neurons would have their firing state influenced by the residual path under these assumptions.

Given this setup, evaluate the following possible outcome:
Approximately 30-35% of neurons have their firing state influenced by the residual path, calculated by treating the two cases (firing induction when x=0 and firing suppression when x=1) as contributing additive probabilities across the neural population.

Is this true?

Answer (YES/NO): NO